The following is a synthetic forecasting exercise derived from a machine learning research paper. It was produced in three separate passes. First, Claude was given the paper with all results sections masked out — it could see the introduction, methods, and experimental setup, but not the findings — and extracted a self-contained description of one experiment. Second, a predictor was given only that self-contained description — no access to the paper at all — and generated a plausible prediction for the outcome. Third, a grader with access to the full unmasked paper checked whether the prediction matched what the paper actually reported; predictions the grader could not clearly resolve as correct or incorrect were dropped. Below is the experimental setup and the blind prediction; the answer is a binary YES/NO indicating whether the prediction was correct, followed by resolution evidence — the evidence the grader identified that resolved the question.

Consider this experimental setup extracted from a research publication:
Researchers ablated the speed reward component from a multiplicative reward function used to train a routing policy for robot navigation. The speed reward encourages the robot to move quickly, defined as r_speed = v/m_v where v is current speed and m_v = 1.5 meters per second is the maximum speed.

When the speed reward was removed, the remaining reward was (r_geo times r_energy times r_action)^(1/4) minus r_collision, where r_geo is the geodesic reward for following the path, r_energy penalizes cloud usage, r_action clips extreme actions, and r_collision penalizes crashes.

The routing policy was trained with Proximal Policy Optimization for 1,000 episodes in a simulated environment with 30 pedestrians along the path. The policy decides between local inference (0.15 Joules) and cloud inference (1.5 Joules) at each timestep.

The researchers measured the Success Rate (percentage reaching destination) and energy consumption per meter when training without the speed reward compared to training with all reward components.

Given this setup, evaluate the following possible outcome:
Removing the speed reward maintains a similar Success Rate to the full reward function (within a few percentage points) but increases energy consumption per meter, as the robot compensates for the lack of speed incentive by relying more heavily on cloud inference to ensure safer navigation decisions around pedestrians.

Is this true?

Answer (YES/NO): NO